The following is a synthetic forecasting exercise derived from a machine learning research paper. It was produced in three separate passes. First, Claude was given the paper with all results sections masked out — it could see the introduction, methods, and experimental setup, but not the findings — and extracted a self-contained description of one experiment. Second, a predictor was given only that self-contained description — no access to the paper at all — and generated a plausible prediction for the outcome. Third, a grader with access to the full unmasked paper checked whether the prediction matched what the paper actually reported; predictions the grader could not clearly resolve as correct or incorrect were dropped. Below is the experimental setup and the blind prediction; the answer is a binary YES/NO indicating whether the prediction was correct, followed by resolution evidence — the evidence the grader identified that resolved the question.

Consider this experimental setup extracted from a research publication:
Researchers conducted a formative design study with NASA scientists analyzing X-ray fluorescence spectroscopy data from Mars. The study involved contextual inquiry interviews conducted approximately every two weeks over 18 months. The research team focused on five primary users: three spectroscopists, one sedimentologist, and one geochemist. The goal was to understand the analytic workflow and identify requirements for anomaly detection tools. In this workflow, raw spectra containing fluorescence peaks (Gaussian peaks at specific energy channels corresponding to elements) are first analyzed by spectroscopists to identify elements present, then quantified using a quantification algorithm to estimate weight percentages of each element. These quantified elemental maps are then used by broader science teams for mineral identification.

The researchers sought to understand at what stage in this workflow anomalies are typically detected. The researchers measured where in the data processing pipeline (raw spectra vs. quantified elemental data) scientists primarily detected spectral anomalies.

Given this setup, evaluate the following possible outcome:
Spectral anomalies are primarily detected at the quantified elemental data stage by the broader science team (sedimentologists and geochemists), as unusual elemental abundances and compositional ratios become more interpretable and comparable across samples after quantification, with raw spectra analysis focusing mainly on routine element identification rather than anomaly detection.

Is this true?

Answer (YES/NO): NO